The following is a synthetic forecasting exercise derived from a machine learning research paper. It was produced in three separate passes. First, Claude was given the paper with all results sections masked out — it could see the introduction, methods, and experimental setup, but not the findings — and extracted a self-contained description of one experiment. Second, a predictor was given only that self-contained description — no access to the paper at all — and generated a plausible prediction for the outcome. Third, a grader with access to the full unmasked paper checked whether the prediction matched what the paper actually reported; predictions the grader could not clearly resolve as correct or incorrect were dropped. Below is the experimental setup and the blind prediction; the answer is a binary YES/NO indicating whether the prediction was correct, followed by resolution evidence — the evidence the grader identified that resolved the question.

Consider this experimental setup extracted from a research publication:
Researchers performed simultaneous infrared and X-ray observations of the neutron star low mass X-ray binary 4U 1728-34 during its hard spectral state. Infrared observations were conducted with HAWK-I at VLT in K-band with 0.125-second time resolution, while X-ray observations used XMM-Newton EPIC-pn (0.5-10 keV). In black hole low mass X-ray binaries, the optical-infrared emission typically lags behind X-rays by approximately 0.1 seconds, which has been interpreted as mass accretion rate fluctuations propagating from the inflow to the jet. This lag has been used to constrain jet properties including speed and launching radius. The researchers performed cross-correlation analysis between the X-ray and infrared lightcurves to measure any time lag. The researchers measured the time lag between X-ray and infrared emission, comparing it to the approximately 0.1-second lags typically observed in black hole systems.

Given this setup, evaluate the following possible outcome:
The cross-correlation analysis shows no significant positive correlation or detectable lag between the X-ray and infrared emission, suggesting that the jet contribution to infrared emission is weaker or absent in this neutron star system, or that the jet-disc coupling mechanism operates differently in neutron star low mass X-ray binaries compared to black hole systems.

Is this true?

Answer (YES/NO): NO